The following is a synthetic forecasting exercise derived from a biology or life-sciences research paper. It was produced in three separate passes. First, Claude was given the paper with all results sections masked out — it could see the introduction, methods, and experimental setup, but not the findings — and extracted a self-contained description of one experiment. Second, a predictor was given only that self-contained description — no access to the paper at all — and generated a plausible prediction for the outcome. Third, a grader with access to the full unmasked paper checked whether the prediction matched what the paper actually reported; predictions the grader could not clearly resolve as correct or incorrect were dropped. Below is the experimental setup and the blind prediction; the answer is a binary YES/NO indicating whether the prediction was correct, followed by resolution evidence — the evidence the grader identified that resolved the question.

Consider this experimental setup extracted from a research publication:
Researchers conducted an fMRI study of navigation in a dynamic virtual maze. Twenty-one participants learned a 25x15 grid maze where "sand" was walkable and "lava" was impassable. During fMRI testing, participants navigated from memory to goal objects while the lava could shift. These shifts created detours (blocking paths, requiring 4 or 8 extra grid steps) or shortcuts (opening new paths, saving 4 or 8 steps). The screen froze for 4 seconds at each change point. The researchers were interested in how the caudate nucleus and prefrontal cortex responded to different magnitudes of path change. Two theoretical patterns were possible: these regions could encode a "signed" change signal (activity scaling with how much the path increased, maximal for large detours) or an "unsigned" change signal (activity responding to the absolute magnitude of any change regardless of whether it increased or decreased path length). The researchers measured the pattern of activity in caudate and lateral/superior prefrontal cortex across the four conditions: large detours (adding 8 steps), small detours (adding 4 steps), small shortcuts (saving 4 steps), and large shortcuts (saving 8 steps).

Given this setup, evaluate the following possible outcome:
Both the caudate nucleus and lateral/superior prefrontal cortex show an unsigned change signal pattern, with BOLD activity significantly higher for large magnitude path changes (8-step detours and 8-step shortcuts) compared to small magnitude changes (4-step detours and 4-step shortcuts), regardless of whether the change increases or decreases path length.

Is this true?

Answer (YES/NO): NO